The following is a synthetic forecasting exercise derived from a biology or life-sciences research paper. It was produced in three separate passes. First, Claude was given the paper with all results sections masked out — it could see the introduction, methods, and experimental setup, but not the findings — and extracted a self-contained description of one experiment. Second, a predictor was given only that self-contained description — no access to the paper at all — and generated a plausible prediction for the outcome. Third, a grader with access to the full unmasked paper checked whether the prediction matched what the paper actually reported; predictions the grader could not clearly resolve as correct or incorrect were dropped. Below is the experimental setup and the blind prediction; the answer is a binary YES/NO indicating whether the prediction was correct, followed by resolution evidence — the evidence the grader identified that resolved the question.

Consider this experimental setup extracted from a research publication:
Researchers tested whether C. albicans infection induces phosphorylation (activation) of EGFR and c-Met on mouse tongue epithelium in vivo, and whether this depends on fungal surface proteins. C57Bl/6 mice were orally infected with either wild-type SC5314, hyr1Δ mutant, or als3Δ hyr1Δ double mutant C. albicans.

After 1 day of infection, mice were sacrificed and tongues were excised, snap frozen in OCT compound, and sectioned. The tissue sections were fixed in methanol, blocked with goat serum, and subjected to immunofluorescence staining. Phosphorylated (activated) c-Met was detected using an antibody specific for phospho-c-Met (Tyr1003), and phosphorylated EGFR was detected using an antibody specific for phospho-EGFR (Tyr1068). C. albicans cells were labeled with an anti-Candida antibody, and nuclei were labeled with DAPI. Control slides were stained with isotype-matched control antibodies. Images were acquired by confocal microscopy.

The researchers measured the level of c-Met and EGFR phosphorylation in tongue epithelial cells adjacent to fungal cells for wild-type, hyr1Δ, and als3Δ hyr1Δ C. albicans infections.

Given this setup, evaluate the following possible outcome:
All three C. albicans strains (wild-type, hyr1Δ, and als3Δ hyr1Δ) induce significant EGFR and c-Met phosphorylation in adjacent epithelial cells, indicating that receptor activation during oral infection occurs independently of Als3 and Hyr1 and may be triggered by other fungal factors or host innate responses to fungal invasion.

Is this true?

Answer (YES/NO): NO